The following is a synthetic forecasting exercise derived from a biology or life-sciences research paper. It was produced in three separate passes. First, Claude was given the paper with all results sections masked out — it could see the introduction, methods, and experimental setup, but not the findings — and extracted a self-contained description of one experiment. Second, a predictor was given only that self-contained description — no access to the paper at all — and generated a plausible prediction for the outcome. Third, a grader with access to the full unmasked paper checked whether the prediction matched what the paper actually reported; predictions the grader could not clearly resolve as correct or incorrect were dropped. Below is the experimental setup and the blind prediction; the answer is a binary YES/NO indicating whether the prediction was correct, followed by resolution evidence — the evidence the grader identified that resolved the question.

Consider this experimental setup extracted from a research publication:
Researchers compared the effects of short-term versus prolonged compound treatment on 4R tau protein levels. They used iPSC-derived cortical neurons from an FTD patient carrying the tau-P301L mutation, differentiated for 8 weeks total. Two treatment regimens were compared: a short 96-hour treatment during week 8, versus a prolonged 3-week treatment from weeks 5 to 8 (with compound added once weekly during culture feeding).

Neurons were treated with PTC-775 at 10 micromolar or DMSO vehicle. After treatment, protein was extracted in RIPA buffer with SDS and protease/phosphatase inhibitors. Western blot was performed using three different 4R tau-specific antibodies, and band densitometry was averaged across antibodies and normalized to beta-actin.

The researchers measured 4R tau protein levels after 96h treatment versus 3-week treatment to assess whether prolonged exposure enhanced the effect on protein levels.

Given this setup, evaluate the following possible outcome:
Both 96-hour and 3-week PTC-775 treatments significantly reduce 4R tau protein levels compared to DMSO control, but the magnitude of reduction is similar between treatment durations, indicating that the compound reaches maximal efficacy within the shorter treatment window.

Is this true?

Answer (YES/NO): NO